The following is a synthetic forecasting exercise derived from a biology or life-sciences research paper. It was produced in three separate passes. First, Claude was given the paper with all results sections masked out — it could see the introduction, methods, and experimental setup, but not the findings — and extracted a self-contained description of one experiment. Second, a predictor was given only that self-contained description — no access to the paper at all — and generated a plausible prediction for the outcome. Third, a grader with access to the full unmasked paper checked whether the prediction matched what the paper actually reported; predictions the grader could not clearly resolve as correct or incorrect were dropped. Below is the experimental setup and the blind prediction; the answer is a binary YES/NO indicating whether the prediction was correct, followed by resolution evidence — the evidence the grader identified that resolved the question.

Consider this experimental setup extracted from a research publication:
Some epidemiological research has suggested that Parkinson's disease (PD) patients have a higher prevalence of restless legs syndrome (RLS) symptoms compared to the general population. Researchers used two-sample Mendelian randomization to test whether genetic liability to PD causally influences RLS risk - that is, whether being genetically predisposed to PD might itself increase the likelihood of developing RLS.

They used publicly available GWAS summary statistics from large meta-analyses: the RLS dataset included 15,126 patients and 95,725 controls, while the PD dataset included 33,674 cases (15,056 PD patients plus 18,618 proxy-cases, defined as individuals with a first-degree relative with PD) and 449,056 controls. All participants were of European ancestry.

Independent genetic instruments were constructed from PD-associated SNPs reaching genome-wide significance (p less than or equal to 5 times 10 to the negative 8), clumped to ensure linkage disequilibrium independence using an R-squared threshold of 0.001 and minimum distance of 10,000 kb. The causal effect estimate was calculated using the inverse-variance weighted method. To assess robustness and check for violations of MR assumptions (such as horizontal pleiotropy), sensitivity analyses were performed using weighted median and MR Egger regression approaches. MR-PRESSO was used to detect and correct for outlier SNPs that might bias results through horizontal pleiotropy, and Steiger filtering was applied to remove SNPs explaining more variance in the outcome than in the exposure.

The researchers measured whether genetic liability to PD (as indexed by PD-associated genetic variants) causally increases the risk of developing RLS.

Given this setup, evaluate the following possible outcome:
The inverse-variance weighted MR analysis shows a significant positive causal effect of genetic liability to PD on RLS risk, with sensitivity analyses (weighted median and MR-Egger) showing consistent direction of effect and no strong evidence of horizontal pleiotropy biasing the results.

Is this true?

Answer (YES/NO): NO